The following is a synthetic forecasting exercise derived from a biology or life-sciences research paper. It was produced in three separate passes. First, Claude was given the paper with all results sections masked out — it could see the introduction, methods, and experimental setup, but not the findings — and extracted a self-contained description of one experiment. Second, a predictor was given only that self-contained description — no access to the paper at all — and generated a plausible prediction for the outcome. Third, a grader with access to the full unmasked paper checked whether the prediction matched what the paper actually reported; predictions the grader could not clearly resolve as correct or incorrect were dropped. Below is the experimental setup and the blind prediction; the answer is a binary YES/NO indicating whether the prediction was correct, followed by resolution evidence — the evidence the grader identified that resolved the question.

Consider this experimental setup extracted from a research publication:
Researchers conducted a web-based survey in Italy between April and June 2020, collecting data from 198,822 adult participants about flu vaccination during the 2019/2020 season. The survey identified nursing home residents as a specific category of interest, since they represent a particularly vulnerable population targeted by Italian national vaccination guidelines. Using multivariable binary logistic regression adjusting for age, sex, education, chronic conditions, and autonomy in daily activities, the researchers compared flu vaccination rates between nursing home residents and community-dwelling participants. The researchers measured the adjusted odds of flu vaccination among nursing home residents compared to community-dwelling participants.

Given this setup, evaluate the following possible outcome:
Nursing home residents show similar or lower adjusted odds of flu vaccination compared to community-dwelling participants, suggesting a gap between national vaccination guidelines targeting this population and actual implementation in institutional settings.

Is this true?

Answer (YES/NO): YES